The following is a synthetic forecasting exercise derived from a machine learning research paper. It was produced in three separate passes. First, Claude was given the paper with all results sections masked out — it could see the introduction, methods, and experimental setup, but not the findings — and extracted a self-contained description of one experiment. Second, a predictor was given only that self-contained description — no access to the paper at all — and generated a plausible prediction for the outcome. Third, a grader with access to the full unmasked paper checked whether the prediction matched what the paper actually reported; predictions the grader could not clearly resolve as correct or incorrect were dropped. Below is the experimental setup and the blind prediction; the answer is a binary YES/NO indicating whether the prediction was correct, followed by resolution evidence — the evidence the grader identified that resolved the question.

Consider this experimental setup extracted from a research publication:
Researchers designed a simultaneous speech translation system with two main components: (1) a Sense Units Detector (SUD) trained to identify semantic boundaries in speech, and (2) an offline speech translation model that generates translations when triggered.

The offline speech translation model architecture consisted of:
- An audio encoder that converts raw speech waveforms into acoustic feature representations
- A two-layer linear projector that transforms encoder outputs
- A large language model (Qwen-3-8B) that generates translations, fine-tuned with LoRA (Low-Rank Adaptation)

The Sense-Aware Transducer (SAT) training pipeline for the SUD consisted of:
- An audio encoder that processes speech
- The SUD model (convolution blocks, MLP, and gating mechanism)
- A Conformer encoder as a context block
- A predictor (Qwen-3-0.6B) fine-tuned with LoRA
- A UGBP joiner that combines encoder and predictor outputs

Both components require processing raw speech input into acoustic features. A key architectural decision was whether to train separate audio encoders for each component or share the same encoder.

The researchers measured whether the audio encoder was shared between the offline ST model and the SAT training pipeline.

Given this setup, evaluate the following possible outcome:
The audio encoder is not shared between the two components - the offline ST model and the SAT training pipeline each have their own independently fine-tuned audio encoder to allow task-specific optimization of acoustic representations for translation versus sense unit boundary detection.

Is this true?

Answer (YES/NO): NO